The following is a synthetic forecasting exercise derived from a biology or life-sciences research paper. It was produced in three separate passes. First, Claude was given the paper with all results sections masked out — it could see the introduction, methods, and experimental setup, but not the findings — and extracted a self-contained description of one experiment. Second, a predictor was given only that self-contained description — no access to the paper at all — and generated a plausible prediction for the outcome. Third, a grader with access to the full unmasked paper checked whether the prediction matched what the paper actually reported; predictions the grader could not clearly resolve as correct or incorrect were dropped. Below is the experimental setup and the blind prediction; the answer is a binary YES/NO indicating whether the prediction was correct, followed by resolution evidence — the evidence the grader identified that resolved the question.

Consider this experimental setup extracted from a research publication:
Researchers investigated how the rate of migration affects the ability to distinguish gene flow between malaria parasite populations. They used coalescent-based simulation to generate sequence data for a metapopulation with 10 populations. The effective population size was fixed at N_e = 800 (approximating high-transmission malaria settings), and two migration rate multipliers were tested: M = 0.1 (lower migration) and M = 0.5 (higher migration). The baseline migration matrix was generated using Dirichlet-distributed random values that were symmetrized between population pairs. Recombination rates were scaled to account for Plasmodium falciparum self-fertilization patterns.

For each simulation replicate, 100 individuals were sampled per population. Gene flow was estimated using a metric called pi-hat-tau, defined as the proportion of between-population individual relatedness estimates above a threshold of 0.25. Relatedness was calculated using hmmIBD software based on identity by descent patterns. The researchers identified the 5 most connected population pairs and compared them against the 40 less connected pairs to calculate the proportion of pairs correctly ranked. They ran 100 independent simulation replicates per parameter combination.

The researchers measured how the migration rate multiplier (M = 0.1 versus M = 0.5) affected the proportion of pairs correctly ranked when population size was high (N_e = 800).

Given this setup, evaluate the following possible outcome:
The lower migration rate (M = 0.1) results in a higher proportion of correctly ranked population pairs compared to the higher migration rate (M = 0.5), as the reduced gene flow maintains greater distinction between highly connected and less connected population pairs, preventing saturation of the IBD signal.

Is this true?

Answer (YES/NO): YES